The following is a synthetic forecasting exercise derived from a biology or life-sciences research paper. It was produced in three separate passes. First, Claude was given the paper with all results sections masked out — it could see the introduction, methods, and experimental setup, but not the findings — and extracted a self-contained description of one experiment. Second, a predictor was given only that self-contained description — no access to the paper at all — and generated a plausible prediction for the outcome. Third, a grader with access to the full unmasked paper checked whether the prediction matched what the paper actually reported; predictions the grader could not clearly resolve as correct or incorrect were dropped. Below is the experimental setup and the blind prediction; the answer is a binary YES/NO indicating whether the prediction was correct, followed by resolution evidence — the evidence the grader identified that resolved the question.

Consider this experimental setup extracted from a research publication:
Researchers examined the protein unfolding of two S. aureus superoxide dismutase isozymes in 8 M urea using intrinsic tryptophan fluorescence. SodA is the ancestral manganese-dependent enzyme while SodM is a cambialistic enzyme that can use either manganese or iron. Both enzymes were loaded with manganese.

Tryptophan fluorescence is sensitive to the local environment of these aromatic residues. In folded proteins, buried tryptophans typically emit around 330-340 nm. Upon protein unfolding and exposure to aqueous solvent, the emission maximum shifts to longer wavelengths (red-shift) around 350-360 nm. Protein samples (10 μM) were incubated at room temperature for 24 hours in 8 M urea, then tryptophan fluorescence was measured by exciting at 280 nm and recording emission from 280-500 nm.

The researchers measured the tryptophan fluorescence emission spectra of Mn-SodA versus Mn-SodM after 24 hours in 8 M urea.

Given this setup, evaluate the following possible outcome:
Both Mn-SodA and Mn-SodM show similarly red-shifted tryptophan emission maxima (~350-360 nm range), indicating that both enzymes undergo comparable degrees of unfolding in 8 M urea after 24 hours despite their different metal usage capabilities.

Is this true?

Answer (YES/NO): NO